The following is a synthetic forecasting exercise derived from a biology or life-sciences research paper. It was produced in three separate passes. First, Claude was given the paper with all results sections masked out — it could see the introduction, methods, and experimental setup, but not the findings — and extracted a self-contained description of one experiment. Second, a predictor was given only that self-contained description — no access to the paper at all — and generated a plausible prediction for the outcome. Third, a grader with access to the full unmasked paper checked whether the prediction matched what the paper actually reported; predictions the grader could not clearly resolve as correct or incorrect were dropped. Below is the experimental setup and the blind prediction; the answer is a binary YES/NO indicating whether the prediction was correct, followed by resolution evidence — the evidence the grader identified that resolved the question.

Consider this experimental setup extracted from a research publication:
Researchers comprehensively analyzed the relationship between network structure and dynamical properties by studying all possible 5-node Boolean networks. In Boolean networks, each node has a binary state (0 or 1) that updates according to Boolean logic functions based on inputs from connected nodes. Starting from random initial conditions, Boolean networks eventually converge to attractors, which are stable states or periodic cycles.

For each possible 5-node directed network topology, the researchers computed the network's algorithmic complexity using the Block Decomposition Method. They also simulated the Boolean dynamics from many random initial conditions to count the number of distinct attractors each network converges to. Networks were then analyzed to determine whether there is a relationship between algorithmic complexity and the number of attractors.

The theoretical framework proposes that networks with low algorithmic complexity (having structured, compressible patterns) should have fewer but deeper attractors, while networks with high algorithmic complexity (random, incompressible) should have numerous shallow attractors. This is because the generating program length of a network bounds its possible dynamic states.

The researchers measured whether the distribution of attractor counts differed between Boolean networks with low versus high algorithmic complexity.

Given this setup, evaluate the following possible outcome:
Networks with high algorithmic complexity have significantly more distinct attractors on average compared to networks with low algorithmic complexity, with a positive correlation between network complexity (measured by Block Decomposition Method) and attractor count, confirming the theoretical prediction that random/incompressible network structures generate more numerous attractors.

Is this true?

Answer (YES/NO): YES